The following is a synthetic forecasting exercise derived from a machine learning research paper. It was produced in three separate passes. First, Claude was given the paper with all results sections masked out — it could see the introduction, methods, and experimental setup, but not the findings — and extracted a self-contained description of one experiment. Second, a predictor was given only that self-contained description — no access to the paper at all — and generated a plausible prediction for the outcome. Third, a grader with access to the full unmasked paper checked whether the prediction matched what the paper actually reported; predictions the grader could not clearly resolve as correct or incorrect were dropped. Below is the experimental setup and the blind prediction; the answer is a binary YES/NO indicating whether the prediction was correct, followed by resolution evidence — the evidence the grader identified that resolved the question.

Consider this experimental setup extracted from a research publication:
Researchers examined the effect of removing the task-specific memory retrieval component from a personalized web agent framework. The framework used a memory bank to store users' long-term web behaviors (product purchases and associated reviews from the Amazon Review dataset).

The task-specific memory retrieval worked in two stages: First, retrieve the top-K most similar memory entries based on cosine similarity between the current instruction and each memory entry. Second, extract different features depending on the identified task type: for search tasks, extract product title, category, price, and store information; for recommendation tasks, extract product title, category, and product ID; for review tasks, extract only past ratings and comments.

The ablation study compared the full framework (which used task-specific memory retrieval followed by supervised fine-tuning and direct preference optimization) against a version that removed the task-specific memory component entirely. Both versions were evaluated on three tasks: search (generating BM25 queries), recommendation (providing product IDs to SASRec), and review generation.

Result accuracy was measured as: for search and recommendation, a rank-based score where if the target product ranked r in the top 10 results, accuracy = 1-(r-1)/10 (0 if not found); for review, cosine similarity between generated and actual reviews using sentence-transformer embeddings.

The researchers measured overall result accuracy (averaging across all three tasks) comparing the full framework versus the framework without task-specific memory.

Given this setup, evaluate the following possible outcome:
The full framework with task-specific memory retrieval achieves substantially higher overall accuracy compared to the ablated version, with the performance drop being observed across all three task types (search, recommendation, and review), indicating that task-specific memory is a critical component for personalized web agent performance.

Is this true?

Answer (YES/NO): NO